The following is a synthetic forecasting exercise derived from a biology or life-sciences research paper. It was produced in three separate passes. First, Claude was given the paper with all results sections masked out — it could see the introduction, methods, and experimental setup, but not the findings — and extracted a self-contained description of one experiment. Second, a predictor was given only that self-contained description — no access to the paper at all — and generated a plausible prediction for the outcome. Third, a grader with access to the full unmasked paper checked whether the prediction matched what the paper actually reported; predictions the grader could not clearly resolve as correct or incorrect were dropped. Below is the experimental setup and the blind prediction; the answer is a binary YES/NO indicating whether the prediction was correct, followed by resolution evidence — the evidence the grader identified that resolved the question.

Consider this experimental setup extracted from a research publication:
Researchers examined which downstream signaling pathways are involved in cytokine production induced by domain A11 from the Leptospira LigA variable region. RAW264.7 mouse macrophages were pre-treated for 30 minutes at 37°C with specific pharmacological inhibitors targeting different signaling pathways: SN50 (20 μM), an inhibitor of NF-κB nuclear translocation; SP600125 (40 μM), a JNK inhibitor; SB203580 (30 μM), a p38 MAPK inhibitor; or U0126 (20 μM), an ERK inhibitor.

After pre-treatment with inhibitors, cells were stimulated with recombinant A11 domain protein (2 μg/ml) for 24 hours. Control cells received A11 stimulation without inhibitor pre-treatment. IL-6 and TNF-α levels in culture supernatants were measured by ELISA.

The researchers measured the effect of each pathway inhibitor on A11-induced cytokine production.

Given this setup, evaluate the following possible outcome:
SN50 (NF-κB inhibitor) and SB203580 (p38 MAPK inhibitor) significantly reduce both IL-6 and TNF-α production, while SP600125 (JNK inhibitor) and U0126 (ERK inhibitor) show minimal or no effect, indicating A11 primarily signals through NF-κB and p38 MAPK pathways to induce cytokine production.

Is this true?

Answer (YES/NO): NO